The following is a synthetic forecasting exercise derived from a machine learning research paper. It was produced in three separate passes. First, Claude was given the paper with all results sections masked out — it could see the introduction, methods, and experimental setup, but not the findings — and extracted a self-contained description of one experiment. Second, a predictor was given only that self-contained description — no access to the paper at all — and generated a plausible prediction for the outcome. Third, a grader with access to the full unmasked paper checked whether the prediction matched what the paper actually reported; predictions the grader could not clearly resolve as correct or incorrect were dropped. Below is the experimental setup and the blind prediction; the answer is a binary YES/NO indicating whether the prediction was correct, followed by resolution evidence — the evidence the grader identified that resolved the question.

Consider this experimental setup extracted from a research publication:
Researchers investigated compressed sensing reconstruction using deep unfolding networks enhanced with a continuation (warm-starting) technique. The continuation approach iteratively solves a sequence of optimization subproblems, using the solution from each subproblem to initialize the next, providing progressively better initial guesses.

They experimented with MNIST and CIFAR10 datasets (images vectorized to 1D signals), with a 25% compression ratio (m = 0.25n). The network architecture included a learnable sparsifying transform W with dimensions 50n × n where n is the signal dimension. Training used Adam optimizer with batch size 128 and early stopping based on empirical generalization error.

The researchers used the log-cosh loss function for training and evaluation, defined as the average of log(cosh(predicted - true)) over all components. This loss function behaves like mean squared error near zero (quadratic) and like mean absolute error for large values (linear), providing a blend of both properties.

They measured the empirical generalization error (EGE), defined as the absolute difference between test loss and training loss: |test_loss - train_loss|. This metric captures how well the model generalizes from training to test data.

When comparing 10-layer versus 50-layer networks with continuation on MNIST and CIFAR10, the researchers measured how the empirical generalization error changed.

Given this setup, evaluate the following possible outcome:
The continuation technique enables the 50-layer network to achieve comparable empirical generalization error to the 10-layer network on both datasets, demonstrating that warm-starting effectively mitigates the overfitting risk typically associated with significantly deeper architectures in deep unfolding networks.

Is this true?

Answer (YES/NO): NO